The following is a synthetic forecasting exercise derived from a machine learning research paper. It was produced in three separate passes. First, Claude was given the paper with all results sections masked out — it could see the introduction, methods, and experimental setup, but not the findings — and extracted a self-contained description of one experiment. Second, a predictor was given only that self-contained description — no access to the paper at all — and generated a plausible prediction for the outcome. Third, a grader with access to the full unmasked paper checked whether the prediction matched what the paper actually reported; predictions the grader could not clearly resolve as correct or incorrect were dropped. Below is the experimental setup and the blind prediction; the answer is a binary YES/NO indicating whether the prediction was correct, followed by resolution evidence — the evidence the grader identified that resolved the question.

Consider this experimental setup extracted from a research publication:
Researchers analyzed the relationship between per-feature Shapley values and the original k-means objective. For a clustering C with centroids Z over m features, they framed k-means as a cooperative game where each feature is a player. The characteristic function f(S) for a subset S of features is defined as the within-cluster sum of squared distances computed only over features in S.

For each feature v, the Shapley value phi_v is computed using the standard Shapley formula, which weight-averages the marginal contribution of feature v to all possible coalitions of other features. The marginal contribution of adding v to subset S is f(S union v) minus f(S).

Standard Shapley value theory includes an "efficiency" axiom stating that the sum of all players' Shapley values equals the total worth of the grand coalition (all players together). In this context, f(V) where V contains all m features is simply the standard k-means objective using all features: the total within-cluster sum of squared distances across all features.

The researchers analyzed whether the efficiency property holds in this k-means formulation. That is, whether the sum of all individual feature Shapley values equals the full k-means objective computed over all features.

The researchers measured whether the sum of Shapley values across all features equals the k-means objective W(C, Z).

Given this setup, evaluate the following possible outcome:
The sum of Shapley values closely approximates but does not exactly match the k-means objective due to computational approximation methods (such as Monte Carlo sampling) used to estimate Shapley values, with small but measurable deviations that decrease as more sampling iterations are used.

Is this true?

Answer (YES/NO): NO